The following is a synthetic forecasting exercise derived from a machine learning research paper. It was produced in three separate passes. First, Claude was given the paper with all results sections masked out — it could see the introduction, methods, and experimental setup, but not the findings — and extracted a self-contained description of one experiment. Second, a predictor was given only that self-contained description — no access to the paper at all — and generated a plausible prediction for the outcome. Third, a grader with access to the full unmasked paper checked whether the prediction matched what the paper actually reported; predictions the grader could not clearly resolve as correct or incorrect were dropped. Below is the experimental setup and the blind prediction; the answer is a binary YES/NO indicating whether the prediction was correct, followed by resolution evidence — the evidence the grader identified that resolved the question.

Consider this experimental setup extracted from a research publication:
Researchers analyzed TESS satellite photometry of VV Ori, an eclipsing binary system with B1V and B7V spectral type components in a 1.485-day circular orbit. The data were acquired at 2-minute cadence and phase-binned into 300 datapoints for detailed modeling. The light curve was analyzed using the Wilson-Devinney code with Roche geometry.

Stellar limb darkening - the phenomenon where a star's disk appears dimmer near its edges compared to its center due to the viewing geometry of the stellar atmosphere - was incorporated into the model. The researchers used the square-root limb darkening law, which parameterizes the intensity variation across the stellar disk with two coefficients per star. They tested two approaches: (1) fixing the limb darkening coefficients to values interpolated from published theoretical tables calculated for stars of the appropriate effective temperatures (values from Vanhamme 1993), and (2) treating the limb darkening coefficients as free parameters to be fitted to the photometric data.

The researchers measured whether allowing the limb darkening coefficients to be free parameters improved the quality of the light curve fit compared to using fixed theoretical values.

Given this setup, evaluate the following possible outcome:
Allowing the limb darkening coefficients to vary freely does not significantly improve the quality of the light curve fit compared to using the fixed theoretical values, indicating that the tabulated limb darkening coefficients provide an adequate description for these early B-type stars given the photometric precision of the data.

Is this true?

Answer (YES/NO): YES